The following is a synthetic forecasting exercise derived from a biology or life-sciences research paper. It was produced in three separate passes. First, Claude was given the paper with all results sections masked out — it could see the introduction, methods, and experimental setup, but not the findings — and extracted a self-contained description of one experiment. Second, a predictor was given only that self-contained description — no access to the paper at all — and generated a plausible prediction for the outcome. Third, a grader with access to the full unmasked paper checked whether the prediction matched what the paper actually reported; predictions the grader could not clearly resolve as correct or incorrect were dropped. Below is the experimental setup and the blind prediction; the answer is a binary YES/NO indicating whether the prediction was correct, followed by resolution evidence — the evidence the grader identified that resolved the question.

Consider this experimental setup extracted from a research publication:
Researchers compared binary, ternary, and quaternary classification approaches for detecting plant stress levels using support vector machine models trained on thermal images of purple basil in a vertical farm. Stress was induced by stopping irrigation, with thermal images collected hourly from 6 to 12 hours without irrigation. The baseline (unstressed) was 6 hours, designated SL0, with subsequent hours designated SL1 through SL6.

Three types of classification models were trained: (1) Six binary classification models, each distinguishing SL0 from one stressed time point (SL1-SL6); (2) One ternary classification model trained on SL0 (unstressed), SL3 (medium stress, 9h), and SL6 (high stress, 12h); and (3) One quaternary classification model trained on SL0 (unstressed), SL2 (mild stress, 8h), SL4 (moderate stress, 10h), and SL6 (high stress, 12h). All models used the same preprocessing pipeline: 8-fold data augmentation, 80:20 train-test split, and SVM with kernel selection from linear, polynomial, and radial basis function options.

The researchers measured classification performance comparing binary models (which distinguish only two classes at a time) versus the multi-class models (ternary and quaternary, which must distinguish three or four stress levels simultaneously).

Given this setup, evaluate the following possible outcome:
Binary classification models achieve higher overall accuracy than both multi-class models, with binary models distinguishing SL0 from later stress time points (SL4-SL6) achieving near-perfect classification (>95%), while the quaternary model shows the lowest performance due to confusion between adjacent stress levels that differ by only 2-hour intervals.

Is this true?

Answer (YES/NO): NO